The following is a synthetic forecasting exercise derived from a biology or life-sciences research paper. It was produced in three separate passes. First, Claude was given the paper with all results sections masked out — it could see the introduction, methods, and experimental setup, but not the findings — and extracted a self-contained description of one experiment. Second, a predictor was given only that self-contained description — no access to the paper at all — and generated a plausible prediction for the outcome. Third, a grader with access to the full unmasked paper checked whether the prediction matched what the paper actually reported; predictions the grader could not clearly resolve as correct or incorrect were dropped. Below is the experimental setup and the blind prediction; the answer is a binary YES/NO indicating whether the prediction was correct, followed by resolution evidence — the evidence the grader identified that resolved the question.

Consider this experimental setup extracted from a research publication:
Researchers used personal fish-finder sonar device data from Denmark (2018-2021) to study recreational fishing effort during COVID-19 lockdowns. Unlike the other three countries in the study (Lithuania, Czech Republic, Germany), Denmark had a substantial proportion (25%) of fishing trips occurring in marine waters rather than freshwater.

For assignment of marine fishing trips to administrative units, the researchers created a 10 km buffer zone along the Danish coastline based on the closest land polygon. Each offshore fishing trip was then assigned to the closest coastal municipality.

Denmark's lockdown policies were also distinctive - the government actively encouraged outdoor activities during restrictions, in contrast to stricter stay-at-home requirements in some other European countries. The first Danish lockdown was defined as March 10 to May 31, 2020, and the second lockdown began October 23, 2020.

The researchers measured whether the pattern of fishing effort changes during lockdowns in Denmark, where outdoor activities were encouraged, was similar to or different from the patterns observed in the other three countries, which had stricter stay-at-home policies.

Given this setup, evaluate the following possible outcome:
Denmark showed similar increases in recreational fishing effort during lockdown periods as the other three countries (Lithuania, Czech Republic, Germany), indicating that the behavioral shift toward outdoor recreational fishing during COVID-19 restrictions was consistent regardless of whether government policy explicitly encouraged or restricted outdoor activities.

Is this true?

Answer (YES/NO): NO